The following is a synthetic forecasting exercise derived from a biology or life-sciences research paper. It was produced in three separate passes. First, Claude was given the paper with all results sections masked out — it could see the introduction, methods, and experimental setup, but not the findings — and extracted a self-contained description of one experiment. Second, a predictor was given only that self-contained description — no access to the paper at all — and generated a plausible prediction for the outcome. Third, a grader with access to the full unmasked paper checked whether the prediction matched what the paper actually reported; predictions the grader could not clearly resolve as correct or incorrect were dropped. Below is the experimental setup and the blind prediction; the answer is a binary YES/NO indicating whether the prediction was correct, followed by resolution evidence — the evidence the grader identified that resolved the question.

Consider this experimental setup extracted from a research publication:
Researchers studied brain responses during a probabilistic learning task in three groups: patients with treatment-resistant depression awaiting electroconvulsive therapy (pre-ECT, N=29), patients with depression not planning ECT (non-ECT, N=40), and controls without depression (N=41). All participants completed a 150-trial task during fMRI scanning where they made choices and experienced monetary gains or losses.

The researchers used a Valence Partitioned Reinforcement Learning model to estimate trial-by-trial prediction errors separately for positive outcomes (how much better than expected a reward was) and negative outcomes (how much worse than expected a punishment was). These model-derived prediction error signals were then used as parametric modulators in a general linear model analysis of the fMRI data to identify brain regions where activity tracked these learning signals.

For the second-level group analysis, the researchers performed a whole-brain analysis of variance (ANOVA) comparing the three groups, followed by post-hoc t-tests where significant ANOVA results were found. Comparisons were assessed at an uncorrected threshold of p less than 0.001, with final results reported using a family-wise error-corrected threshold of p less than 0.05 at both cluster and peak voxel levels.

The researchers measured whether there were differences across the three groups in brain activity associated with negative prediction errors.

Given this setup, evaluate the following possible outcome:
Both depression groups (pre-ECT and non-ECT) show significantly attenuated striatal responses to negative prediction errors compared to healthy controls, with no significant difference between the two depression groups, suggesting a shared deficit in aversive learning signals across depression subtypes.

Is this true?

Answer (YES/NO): NO